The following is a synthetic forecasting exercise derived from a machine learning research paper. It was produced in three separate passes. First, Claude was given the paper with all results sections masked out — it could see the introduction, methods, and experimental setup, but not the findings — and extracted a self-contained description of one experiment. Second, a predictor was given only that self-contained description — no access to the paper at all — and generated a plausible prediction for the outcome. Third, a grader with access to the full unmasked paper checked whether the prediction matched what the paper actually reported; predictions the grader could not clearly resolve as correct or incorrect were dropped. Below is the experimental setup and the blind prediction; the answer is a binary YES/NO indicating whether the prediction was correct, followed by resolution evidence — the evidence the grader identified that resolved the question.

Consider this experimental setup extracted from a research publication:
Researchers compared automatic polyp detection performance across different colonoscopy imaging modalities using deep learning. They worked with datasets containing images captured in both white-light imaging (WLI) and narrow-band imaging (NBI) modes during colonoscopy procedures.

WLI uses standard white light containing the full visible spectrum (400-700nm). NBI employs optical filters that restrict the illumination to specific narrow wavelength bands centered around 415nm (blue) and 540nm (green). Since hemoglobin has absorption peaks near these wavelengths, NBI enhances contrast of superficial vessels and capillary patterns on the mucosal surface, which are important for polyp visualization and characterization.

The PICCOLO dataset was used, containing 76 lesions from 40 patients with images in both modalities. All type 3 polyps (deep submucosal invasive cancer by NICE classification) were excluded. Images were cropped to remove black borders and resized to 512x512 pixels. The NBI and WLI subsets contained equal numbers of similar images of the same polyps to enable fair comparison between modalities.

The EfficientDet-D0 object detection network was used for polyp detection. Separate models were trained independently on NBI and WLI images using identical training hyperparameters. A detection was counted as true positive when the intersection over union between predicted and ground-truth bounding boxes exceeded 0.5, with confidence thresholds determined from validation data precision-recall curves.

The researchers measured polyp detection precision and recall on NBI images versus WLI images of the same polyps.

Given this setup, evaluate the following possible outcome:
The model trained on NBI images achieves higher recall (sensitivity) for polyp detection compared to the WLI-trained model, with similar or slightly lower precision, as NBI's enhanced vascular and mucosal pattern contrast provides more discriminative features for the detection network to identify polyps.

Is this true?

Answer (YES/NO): NO